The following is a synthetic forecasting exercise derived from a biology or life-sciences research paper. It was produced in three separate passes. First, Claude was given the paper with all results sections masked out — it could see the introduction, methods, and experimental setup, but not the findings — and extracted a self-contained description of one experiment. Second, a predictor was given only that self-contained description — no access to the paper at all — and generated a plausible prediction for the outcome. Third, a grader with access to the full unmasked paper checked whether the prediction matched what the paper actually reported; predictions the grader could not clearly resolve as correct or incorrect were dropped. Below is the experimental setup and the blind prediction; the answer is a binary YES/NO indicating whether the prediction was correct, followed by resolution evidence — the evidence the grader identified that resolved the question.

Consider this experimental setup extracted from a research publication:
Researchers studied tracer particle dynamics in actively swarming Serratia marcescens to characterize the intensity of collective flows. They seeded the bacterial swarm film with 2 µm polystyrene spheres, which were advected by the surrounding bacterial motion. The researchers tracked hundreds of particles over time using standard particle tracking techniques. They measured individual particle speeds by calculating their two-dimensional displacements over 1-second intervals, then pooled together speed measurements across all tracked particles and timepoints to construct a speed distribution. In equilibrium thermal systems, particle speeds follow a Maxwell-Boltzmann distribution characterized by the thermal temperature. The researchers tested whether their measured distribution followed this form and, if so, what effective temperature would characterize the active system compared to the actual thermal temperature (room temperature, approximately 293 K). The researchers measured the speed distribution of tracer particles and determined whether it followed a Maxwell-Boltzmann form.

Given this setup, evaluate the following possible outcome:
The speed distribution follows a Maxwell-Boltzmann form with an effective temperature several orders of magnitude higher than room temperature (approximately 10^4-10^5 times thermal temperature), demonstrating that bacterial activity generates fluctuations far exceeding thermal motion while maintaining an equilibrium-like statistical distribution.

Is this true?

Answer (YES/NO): NO